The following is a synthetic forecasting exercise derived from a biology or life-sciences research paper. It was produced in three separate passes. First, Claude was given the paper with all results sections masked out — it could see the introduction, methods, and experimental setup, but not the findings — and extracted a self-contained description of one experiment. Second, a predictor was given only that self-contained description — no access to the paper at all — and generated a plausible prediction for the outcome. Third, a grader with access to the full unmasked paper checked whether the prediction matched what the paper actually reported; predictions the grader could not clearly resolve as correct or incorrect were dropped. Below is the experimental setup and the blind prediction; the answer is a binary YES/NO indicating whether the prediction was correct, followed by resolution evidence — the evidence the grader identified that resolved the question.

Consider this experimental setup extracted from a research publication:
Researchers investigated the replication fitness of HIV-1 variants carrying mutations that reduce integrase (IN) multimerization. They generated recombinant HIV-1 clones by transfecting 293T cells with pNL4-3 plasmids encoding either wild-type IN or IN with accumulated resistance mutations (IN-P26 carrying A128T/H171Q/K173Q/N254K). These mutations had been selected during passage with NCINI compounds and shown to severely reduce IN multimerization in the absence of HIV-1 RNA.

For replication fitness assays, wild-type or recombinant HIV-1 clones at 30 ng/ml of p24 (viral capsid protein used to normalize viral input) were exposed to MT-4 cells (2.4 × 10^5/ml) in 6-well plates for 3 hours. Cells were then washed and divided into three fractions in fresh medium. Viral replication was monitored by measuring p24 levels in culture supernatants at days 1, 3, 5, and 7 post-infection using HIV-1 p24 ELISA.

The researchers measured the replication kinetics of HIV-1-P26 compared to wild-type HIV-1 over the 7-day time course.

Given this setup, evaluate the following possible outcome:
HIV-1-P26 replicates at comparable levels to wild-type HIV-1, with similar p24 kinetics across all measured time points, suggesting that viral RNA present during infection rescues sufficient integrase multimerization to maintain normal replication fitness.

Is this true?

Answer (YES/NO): YES